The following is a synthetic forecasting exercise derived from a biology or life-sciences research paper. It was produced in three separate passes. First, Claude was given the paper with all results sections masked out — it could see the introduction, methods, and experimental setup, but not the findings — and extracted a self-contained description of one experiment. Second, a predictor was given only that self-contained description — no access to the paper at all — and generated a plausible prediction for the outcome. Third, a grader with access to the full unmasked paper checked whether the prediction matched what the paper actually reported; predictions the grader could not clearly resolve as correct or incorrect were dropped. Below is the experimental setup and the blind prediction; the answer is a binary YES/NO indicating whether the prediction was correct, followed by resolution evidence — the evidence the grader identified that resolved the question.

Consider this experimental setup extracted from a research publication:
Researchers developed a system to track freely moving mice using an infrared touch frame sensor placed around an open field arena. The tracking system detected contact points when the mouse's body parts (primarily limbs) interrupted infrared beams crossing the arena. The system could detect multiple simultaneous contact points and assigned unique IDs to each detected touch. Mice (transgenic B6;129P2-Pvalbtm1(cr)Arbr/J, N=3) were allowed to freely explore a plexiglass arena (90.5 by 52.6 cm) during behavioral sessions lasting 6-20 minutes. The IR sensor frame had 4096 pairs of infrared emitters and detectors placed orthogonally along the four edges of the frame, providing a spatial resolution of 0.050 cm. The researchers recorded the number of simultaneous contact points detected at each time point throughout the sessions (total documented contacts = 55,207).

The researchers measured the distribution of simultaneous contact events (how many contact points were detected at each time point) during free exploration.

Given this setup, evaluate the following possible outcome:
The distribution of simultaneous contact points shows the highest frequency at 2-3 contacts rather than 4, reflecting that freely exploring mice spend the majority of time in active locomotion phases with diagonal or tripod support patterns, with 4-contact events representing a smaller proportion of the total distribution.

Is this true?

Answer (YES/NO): YES